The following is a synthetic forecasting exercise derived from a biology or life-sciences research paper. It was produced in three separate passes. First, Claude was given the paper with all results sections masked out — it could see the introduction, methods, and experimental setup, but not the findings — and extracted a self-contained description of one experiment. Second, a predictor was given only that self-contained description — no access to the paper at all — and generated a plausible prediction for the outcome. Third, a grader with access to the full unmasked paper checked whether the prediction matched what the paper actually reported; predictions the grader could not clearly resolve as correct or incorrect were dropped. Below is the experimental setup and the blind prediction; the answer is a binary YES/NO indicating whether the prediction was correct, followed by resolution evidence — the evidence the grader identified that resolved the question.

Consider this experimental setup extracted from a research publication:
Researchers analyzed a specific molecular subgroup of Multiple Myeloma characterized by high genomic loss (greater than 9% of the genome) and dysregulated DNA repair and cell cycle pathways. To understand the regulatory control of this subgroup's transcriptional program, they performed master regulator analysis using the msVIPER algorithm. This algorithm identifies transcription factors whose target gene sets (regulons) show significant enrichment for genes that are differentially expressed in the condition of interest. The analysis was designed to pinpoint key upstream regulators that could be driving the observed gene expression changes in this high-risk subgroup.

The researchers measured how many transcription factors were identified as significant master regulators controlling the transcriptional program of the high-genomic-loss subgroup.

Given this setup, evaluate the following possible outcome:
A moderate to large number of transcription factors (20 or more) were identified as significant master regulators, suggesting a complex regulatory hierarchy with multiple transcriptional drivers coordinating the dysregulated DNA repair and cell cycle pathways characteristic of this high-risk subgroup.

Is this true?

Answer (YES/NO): NO